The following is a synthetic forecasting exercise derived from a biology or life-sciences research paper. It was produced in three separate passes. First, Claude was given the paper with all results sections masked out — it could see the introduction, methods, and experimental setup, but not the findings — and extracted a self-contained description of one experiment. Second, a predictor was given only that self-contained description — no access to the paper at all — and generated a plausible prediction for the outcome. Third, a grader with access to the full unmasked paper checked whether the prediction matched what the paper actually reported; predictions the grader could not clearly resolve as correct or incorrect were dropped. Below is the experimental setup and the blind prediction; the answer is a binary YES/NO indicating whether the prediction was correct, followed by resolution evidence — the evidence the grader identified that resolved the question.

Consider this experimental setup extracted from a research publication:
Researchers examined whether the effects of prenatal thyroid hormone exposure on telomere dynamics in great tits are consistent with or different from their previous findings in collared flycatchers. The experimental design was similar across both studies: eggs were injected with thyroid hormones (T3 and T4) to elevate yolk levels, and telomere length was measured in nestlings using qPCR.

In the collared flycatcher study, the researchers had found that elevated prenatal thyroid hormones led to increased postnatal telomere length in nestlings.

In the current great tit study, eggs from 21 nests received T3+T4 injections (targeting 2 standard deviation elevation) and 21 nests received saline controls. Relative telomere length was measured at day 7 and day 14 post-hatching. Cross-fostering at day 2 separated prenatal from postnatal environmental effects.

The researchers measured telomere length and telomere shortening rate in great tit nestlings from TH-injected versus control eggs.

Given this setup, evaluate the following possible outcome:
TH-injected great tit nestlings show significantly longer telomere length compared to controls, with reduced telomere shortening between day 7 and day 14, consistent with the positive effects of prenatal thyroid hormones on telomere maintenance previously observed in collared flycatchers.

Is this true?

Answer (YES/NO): NO